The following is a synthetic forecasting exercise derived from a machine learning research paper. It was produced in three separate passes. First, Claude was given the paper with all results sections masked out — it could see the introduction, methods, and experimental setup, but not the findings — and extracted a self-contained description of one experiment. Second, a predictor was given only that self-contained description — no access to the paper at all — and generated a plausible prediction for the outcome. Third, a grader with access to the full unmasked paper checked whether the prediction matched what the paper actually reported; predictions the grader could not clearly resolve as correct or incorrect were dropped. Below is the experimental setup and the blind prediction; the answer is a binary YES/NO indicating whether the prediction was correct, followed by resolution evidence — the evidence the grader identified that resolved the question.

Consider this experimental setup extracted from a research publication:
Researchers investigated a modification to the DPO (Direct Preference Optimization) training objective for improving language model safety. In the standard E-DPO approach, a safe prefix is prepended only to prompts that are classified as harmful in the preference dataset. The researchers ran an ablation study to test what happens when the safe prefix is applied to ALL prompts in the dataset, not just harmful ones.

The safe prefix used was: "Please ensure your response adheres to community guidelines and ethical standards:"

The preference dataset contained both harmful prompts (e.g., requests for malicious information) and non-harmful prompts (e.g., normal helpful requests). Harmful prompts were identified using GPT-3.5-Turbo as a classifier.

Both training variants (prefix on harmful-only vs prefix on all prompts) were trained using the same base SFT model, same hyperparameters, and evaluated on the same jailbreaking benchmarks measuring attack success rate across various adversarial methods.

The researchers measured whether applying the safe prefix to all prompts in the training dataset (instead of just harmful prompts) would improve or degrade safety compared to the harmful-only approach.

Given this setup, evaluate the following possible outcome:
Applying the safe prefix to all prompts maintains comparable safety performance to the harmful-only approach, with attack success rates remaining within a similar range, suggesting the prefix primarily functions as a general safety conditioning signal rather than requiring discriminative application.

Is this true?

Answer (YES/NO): NO